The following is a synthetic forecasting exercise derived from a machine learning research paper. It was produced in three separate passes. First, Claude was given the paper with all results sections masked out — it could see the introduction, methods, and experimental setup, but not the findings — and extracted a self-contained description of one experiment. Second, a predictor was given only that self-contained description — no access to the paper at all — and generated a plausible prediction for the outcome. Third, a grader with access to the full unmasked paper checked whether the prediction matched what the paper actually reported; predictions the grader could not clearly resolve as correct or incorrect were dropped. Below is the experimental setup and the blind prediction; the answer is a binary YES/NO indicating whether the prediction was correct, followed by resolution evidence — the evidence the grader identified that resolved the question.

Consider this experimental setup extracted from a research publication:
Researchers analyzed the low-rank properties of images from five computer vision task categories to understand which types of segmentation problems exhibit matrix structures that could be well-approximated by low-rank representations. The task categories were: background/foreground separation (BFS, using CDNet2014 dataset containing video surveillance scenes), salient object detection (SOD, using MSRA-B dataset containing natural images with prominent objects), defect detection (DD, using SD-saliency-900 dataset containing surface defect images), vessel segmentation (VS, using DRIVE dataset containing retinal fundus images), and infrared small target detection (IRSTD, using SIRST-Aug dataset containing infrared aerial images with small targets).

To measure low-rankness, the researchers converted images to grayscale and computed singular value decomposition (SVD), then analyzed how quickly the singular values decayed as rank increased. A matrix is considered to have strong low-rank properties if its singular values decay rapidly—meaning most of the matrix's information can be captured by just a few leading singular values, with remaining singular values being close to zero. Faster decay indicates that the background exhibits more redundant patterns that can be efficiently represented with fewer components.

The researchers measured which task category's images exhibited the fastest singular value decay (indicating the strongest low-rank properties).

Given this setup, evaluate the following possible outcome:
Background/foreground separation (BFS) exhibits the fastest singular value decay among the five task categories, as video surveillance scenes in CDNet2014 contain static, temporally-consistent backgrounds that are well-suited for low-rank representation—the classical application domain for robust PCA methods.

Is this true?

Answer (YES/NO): NO